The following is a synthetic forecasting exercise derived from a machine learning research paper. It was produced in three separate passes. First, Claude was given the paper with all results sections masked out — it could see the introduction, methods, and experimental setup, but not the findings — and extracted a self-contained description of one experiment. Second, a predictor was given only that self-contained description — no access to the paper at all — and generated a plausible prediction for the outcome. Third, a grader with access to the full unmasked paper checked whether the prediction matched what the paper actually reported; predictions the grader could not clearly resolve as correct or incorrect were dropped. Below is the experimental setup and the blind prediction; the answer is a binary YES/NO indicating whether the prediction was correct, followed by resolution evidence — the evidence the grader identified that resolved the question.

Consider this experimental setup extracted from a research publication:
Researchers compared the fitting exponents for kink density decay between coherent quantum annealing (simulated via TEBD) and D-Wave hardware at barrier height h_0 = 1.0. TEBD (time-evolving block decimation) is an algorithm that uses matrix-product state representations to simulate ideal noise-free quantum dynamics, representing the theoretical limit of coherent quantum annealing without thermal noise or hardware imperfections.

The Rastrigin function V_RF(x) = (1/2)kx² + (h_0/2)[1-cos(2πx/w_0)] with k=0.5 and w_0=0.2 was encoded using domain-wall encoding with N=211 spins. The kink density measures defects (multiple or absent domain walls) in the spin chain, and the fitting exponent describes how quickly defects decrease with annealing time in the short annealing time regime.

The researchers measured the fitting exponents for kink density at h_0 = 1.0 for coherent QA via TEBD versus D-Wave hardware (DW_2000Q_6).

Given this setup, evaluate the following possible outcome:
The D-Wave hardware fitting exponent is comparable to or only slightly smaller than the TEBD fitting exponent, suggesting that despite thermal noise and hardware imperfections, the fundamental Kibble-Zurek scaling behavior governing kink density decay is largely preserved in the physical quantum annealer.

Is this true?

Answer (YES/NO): NO